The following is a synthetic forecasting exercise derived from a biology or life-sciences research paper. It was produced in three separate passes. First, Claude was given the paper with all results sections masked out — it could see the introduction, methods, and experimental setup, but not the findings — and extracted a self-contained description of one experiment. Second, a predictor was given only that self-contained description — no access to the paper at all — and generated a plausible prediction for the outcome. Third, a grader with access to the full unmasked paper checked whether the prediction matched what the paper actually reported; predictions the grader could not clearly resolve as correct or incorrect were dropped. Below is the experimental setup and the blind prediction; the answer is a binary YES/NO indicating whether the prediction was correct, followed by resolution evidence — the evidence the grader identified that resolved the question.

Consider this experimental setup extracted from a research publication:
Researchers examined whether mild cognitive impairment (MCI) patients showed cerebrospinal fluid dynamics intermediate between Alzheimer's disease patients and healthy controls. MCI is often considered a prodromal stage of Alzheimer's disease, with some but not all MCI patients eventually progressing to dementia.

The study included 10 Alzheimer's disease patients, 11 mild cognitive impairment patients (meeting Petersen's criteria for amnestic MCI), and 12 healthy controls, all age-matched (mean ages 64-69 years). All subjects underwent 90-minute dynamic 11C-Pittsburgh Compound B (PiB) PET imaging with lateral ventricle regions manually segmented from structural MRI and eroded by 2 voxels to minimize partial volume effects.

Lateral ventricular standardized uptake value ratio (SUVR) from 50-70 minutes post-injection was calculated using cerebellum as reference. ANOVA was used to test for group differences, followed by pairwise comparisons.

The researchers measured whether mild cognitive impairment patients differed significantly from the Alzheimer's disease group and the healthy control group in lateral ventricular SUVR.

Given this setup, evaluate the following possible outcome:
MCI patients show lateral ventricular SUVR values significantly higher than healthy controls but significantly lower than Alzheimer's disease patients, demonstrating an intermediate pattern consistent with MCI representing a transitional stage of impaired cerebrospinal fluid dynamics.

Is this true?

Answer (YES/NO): NO